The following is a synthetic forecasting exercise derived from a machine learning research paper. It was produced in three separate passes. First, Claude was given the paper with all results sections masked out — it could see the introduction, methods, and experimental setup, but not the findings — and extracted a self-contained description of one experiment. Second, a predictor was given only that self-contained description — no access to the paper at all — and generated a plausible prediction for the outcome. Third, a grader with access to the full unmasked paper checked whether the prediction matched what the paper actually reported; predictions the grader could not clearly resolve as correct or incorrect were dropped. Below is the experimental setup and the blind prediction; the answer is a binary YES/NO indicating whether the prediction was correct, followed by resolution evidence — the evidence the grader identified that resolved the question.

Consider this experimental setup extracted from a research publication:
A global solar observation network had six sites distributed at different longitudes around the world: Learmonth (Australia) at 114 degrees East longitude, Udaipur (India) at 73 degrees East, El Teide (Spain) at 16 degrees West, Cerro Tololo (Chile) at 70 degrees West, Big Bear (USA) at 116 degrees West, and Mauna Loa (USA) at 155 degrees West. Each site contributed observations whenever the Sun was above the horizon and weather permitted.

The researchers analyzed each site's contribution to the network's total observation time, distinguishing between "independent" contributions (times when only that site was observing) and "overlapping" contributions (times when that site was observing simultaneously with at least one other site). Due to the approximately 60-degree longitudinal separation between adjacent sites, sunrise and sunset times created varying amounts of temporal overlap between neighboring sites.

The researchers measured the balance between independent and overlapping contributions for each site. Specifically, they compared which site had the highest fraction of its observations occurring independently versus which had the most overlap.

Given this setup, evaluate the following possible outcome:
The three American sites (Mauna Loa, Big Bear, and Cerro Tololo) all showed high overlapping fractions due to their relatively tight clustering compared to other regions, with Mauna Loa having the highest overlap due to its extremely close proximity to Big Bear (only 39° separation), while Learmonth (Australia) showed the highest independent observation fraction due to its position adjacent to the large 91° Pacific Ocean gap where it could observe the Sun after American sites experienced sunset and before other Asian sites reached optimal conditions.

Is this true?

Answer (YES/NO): YES